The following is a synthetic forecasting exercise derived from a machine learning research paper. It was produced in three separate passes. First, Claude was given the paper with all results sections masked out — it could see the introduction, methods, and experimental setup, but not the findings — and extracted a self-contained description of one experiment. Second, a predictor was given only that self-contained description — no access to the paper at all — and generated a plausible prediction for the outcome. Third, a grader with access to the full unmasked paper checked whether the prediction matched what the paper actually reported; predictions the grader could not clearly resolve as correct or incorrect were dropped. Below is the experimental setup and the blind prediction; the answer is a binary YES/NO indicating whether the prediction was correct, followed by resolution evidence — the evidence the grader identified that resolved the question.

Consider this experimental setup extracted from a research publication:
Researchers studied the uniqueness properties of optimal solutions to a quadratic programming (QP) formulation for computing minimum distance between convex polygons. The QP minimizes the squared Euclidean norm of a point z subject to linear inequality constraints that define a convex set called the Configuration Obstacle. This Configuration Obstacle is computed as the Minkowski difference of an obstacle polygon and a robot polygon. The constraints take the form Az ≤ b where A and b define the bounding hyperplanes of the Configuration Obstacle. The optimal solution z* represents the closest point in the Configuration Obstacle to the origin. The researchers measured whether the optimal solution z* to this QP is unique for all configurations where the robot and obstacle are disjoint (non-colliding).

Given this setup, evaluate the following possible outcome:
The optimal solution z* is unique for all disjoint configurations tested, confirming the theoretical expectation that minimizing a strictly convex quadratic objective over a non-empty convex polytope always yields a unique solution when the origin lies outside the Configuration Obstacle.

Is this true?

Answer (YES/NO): YES